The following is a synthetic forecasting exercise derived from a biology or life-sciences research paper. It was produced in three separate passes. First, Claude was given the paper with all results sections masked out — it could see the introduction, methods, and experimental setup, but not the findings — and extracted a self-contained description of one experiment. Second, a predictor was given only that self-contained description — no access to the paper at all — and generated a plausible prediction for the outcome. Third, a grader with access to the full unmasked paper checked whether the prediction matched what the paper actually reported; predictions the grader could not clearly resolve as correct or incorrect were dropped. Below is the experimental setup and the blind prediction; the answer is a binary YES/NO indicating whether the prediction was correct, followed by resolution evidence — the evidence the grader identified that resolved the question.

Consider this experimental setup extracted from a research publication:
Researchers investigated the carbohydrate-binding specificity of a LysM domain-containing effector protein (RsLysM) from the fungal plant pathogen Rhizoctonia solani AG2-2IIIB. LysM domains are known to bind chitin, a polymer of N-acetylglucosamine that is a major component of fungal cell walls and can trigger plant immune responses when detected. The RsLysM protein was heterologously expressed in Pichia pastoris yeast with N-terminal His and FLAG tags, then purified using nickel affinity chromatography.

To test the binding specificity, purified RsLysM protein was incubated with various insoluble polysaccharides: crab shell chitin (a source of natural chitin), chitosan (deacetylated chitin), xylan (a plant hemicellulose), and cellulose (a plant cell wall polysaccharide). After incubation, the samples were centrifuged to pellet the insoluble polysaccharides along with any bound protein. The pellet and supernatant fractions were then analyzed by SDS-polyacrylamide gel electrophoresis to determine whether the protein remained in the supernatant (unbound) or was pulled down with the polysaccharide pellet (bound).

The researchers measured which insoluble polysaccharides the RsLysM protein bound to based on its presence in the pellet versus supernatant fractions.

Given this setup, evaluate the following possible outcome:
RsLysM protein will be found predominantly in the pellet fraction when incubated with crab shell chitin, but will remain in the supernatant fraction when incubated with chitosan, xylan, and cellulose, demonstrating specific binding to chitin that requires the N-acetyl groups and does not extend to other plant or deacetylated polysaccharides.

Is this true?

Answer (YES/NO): NO